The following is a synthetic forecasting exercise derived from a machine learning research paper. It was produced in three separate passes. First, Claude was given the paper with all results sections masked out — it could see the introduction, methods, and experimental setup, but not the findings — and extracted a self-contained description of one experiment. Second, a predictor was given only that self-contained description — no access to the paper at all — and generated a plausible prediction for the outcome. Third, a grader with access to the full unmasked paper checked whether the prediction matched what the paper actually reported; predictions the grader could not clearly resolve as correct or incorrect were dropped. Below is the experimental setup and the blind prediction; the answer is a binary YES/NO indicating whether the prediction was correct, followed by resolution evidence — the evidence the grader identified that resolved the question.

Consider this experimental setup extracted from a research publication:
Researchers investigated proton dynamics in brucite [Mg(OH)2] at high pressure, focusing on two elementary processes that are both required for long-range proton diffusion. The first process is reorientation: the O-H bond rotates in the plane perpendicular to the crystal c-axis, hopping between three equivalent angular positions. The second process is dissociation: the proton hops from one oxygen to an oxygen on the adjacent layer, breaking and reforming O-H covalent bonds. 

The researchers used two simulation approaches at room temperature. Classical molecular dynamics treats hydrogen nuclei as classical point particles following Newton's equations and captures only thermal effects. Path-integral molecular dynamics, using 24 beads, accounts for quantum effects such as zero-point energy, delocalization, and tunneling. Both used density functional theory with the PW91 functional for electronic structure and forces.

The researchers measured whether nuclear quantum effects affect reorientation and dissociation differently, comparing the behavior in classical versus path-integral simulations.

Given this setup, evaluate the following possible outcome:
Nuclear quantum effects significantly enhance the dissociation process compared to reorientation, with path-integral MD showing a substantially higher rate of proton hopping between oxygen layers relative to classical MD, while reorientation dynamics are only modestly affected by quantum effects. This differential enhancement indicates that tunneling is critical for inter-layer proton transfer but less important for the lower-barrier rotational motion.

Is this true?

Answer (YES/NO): YES